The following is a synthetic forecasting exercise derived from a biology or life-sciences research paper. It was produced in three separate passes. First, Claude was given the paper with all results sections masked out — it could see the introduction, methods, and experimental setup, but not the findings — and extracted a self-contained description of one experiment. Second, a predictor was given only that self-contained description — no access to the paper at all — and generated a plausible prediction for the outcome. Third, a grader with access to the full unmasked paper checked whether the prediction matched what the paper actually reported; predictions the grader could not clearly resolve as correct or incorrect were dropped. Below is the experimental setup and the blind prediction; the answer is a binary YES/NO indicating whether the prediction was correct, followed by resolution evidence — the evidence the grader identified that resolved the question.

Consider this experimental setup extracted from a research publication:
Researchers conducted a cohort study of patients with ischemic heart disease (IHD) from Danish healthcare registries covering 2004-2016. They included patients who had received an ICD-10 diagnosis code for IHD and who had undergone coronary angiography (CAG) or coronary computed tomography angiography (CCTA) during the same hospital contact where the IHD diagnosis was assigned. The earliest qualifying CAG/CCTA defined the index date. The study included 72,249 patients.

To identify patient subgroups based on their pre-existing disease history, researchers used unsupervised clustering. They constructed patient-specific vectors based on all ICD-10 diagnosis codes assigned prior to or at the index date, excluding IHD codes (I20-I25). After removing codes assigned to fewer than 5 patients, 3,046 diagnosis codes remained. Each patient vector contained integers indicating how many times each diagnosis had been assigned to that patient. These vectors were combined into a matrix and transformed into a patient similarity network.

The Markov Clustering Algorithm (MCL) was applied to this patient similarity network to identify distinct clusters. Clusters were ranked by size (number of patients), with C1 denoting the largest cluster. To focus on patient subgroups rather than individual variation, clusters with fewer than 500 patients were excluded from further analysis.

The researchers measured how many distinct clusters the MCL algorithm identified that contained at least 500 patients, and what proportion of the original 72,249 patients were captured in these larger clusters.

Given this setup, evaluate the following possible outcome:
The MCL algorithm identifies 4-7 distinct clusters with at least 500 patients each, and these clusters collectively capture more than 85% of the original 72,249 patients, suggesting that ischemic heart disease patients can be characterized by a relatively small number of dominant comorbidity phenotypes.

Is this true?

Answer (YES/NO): NO